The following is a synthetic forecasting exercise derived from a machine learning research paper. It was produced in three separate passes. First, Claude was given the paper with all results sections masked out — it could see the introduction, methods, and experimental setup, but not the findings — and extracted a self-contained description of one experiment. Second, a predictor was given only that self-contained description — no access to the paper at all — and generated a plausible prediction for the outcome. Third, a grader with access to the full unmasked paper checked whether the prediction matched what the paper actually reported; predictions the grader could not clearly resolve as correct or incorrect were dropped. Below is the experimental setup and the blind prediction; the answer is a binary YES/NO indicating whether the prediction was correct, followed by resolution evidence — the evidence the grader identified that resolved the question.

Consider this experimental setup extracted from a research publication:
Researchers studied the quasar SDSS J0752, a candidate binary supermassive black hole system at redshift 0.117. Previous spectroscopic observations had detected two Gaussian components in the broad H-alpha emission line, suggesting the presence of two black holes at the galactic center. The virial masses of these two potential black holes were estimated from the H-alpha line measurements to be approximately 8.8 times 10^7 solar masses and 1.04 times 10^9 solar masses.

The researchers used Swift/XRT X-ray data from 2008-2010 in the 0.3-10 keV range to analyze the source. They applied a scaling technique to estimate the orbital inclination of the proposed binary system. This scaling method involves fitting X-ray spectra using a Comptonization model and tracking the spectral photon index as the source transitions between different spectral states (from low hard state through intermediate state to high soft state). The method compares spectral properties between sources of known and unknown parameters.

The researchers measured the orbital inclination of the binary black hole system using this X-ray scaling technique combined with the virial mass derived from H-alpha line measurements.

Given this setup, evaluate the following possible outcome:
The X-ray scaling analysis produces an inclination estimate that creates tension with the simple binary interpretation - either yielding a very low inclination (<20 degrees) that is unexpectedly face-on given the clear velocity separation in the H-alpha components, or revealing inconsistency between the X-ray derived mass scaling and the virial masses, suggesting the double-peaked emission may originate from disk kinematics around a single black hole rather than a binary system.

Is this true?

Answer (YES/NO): NO